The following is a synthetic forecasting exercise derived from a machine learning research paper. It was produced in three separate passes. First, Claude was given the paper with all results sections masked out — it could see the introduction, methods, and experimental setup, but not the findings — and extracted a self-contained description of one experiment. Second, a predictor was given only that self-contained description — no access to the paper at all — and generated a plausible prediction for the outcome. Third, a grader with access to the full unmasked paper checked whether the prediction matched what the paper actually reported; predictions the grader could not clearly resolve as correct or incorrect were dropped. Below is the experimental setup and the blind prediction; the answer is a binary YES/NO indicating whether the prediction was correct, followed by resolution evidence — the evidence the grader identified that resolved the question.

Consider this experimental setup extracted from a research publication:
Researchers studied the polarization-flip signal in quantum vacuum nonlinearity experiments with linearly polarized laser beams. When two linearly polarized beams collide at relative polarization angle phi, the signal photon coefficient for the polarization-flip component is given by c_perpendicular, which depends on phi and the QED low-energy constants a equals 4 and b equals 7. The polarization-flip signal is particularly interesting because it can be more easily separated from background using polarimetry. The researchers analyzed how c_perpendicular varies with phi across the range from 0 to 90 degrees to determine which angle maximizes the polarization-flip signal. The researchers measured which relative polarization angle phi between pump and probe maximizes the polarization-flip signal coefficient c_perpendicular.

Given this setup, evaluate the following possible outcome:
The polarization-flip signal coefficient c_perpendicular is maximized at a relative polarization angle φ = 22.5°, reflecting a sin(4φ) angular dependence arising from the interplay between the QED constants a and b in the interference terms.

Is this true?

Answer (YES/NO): NO